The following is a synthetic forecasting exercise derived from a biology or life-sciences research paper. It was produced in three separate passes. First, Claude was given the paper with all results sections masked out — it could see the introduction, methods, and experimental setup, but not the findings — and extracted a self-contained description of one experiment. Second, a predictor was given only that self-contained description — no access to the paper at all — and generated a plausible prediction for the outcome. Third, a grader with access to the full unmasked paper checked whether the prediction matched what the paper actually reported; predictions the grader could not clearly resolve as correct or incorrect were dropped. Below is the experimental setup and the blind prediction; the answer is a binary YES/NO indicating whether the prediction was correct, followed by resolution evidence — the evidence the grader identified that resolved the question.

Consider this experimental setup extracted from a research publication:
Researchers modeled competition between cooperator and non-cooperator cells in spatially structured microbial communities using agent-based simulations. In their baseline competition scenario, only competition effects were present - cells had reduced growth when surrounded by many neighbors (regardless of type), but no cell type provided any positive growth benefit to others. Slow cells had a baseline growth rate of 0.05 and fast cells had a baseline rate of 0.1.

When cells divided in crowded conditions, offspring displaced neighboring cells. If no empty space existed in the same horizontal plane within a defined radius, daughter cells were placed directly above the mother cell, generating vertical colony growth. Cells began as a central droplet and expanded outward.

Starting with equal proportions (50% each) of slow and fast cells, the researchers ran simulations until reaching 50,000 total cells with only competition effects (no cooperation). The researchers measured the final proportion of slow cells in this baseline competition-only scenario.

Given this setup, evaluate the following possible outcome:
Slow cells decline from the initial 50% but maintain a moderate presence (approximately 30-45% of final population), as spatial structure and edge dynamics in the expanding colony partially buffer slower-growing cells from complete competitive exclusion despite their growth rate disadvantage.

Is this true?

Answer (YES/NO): NO